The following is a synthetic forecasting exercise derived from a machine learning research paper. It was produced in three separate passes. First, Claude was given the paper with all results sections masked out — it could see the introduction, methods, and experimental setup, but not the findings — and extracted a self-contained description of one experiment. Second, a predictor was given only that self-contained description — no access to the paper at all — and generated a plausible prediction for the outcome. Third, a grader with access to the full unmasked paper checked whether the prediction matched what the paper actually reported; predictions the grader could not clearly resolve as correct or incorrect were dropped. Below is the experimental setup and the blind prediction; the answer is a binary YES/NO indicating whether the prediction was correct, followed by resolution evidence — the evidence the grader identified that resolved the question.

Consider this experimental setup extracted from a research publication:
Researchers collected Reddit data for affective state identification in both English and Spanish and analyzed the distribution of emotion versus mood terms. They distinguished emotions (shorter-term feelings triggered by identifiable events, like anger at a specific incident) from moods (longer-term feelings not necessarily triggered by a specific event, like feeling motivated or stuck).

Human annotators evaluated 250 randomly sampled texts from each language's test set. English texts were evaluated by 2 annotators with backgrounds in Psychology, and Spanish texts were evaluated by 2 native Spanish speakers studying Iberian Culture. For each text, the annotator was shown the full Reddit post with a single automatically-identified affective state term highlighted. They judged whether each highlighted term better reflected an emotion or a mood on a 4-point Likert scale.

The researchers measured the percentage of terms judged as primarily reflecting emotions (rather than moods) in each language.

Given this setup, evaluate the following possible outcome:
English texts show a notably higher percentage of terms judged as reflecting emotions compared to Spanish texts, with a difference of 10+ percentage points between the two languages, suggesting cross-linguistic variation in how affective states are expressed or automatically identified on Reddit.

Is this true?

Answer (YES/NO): YES